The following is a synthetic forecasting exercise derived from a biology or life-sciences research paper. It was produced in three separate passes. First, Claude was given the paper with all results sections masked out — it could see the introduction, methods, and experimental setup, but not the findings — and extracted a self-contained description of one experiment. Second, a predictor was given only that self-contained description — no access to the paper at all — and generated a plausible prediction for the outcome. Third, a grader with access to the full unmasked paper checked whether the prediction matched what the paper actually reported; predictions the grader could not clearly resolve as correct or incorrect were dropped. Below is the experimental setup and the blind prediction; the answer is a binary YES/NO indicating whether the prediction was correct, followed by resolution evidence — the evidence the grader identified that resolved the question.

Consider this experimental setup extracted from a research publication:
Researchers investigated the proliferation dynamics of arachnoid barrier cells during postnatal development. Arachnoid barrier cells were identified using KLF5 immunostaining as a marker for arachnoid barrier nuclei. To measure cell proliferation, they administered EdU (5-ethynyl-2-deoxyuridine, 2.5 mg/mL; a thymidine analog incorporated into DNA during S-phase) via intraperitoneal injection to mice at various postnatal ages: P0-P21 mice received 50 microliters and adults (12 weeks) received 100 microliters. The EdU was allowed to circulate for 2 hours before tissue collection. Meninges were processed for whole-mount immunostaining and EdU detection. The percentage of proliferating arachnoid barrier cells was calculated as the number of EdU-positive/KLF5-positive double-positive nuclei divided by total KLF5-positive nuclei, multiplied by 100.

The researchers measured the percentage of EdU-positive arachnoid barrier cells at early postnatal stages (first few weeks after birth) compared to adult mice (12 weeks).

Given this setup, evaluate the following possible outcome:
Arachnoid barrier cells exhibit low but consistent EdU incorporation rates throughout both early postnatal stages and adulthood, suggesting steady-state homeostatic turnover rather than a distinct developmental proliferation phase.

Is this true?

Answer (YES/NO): NO